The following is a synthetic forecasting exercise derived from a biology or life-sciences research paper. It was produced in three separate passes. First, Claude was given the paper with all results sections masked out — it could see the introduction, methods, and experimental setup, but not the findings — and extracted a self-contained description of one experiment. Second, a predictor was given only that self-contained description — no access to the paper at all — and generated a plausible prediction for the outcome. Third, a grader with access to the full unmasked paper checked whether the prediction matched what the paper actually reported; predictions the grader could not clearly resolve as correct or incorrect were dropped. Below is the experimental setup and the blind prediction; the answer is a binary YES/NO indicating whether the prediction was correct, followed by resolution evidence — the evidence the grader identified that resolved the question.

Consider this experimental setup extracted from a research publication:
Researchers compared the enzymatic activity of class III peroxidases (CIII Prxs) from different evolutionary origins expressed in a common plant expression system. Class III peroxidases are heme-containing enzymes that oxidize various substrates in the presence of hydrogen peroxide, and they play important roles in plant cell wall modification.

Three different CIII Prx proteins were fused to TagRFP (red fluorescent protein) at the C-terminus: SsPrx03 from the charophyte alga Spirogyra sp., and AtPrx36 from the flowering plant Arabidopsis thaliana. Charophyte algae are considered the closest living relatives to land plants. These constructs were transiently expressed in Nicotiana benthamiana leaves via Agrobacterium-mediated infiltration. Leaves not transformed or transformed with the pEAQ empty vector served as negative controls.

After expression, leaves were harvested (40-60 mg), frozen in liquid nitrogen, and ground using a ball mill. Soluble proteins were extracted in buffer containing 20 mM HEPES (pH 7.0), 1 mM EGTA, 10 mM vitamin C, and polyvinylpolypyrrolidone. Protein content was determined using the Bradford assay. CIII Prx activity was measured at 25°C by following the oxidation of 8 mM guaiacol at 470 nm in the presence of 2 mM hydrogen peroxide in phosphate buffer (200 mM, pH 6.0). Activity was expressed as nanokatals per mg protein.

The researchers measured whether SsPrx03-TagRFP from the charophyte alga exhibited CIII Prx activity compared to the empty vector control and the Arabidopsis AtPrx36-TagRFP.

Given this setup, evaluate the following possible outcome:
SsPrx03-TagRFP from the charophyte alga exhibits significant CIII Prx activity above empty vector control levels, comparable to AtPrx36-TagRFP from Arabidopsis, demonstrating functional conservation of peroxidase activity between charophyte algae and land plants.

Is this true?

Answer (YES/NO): NO